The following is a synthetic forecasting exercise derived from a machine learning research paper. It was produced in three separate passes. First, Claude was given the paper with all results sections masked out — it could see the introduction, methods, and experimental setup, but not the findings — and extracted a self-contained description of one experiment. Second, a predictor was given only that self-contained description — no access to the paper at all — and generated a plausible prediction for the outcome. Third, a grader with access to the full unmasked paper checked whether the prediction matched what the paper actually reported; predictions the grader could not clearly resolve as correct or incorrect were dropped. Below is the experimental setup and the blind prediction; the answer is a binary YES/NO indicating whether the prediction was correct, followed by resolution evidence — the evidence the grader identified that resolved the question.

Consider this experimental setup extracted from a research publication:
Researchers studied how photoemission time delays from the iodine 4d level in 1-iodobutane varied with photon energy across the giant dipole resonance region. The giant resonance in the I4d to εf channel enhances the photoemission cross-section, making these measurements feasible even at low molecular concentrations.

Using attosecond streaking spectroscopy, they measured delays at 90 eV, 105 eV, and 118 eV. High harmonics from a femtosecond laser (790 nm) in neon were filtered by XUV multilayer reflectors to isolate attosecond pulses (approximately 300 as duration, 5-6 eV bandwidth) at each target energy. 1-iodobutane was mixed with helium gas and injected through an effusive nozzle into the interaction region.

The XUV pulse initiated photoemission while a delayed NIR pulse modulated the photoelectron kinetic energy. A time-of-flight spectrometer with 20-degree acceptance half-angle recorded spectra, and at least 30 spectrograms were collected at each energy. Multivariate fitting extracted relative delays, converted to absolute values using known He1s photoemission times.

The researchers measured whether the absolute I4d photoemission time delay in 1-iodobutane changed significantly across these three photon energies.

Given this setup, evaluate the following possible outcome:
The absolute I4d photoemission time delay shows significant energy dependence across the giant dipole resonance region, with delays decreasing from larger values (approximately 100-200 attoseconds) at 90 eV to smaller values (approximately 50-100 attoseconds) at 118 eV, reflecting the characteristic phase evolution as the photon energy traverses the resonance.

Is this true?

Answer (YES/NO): NO